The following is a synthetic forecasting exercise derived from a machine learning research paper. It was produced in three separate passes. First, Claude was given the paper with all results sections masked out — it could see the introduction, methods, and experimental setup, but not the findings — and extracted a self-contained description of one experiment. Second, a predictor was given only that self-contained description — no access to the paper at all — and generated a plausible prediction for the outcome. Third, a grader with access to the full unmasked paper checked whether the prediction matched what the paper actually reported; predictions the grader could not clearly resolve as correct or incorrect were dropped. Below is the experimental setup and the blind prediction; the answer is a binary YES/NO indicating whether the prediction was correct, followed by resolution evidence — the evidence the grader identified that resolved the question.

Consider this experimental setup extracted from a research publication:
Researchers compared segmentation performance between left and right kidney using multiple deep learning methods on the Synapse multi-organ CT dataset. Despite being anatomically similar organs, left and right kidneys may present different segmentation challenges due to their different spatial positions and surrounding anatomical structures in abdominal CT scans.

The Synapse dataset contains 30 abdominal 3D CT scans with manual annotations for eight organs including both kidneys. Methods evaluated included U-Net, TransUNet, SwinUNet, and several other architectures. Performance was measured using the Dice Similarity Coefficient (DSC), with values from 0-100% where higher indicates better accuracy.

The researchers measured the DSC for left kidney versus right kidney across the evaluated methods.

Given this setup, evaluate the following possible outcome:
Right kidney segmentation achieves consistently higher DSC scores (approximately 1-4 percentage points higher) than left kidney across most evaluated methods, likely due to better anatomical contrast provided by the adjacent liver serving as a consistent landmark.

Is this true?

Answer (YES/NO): NO